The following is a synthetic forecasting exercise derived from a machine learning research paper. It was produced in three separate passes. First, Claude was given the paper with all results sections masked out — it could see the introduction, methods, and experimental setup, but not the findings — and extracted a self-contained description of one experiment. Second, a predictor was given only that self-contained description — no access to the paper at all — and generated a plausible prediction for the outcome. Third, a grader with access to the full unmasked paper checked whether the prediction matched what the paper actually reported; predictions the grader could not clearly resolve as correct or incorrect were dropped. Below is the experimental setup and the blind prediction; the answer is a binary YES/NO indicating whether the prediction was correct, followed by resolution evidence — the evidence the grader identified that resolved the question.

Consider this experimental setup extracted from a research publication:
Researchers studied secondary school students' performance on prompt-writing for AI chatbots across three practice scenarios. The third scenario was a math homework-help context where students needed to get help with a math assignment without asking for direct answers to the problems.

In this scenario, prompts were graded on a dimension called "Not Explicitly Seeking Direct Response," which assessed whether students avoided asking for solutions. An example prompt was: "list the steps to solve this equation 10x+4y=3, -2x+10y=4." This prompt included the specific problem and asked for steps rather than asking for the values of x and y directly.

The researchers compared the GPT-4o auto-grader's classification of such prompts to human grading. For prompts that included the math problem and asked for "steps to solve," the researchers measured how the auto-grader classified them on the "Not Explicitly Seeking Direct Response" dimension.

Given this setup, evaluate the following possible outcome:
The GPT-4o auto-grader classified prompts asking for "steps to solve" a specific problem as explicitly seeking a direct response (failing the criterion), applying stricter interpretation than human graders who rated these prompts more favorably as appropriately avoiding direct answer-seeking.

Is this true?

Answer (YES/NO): NO